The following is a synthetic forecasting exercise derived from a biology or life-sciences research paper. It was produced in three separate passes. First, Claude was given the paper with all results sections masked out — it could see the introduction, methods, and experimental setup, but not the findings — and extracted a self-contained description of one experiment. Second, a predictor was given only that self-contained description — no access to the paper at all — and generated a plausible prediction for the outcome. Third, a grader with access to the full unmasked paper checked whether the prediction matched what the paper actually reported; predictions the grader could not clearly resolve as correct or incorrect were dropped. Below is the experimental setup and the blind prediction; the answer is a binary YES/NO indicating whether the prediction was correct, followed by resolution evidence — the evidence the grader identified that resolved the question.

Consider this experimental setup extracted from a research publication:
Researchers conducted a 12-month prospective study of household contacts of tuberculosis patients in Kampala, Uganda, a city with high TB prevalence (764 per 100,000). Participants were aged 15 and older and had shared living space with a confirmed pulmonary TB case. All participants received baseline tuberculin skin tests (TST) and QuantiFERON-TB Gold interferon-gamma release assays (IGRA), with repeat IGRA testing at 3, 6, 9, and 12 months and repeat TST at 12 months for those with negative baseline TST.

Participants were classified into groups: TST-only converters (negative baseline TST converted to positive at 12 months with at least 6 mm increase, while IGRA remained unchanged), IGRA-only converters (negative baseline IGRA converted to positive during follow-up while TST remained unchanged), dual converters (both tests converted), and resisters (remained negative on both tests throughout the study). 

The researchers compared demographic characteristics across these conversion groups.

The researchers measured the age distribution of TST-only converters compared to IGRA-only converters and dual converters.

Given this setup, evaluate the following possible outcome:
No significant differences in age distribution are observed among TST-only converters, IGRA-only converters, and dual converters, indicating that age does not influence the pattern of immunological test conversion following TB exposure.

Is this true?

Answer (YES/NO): NO